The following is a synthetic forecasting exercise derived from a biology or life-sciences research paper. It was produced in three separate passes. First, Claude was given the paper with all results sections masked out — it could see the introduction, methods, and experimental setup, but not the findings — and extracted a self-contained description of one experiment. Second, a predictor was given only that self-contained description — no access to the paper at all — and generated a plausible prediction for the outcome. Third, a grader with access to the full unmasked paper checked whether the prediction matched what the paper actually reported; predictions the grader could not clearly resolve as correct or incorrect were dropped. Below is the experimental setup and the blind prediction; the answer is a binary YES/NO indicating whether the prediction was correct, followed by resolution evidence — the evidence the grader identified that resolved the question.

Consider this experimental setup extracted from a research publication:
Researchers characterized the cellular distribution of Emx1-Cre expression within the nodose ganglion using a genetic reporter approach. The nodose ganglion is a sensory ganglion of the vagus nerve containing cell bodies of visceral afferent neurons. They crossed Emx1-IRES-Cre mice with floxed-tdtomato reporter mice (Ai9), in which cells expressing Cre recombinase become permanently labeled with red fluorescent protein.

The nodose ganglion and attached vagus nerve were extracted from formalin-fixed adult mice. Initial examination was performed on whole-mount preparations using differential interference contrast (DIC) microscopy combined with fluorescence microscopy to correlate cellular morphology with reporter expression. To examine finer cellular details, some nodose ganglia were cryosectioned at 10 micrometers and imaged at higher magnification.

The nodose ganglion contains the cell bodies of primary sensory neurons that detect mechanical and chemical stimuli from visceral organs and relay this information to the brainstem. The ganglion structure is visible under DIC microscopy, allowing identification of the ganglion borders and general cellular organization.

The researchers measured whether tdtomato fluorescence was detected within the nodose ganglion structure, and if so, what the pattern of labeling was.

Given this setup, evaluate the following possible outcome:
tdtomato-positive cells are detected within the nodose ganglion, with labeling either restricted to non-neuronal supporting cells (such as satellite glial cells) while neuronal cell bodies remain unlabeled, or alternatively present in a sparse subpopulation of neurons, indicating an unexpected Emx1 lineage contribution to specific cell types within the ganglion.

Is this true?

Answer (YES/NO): NO